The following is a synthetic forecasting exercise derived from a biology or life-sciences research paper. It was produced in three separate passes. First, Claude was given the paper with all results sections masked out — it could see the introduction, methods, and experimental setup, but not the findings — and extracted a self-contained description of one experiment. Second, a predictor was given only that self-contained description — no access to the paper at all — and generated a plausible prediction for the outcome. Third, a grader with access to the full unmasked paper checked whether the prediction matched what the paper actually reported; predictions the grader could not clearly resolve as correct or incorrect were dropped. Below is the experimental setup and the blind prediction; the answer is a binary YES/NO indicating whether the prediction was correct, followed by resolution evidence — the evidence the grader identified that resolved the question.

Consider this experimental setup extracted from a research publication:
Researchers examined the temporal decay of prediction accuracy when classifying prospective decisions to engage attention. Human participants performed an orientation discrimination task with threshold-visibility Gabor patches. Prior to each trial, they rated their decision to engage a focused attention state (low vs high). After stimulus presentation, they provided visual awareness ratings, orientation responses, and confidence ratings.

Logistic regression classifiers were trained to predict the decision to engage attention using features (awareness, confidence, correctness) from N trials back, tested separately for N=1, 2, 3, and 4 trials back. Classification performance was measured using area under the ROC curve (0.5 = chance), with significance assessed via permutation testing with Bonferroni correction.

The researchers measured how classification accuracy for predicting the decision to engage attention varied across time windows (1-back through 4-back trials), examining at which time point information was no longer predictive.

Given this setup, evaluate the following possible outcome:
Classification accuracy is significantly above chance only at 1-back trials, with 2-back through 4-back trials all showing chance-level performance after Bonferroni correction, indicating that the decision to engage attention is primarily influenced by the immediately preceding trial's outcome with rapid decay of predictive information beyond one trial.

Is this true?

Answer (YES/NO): NO